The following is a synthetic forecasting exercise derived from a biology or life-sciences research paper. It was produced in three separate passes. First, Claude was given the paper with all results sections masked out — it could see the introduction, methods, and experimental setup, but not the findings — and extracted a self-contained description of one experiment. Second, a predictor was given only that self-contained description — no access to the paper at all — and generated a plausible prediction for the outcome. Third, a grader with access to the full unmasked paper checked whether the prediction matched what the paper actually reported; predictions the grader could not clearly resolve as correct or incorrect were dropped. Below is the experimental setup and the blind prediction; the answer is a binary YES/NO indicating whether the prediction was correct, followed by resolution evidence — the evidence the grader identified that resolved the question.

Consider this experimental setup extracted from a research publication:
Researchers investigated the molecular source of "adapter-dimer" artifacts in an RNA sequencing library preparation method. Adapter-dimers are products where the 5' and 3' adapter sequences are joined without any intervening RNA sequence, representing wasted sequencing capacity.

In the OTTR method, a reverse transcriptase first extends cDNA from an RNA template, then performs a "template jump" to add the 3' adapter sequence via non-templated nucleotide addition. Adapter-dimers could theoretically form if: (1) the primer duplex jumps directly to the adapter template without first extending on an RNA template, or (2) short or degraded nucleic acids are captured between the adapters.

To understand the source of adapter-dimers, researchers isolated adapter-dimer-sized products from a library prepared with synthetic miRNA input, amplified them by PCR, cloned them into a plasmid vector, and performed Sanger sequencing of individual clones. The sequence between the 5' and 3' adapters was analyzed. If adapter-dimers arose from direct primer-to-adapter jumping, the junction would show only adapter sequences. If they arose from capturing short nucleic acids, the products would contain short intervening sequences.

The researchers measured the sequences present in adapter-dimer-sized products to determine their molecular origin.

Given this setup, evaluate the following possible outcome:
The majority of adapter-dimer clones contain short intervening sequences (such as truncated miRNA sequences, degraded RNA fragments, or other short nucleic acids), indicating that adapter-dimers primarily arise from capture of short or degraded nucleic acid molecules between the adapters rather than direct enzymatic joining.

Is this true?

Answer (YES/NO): NO